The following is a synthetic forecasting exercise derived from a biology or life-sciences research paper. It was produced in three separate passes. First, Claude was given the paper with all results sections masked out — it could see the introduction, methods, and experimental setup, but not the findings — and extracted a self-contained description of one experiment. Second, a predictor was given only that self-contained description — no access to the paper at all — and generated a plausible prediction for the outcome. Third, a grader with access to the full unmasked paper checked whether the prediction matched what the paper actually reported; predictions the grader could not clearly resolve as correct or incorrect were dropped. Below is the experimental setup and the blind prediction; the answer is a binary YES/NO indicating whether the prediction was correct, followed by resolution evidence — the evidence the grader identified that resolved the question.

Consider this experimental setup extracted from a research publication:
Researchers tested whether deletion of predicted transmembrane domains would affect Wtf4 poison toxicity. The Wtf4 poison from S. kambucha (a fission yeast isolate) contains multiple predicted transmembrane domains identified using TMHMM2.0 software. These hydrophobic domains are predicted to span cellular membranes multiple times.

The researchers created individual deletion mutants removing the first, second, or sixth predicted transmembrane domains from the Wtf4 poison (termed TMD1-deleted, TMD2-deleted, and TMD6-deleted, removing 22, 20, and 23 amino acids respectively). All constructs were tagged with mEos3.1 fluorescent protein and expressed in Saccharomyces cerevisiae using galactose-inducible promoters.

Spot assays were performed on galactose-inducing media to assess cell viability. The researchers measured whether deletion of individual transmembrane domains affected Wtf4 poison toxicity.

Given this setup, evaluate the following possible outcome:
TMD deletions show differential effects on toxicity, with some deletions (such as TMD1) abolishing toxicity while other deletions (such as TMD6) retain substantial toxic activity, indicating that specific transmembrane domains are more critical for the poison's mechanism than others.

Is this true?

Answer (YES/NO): NO